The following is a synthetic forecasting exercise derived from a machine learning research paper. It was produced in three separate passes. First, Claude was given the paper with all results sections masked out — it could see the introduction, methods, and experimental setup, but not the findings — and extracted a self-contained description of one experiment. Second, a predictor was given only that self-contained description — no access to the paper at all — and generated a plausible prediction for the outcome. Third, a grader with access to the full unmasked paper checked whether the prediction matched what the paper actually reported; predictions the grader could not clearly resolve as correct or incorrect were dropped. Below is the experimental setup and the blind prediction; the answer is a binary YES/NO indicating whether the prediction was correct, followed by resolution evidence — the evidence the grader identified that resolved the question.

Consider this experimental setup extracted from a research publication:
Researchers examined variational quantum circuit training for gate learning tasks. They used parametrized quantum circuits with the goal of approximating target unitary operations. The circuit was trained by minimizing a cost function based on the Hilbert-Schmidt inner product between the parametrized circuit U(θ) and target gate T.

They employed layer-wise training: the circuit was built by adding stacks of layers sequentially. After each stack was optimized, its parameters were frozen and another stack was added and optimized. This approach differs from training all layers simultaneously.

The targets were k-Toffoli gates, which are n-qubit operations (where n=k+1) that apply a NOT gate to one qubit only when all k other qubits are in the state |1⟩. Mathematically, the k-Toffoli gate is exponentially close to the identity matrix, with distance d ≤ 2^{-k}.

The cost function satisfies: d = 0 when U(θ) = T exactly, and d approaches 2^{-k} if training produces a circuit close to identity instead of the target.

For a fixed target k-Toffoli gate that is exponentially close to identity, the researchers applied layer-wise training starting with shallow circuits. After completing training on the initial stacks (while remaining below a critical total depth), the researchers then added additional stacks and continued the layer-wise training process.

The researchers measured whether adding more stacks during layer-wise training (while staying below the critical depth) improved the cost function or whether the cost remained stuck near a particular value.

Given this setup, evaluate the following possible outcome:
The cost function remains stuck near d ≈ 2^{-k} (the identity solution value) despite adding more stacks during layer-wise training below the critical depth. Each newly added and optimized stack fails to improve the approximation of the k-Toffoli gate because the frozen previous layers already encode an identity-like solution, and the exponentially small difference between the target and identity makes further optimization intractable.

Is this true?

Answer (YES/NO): YES